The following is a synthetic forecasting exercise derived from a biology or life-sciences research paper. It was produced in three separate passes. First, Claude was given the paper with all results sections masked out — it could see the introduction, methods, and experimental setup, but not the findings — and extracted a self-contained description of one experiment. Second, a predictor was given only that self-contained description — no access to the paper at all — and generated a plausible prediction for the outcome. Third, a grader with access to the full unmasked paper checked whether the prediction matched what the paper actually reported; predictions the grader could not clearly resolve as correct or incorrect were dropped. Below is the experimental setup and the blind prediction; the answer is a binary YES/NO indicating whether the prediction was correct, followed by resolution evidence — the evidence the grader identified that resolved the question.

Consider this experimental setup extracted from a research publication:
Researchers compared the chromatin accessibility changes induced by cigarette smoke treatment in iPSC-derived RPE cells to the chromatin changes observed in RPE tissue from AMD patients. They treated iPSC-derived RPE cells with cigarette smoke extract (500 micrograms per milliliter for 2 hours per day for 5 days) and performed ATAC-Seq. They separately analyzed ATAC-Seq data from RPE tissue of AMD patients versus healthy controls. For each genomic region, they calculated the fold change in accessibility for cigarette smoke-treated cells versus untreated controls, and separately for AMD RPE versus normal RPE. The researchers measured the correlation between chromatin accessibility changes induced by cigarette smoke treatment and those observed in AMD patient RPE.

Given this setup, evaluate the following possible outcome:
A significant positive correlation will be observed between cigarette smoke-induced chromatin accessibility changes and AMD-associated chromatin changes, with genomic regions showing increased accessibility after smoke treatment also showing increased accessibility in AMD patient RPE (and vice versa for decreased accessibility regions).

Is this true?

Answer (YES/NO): YES